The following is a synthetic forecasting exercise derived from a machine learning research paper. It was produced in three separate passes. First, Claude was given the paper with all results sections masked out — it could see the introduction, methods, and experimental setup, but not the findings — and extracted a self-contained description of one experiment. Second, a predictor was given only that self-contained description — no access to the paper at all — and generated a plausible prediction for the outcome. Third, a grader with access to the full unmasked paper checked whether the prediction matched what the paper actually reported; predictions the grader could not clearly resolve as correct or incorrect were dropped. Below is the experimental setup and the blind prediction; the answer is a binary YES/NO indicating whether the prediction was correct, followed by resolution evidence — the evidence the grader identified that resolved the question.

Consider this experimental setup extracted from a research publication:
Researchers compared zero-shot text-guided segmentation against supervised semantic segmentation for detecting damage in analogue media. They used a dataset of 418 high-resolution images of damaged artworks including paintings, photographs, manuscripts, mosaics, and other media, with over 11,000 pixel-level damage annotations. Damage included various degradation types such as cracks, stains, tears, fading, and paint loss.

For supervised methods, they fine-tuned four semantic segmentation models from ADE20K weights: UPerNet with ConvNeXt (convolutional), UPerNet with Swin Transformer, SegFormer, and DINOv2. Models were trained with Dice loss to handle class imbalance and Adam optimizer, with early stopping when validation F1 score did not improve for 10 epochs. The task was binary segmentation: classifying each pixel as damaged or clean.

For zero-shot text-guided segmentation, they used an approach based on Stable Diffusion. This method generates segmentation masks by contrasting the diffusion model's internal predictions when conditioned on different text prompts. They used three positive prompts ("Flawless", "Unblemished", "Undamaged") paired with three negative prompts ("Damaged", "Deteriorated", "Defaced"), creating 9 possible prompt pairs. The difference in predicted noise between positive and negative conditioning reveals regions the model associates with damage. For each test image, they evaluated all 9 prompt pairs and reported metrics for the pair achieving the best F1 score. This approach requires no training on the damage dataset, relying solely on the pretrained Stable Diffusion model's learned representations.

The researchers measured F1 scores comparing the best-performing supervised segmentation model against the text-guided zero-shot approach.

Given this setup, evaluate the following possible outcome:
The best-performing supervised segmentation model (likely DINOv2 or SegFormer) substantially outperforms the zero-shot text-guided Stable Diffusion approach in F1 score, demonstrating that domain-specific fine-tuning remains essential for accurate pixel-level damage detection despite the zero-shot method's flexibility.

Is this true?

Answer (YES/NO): YES